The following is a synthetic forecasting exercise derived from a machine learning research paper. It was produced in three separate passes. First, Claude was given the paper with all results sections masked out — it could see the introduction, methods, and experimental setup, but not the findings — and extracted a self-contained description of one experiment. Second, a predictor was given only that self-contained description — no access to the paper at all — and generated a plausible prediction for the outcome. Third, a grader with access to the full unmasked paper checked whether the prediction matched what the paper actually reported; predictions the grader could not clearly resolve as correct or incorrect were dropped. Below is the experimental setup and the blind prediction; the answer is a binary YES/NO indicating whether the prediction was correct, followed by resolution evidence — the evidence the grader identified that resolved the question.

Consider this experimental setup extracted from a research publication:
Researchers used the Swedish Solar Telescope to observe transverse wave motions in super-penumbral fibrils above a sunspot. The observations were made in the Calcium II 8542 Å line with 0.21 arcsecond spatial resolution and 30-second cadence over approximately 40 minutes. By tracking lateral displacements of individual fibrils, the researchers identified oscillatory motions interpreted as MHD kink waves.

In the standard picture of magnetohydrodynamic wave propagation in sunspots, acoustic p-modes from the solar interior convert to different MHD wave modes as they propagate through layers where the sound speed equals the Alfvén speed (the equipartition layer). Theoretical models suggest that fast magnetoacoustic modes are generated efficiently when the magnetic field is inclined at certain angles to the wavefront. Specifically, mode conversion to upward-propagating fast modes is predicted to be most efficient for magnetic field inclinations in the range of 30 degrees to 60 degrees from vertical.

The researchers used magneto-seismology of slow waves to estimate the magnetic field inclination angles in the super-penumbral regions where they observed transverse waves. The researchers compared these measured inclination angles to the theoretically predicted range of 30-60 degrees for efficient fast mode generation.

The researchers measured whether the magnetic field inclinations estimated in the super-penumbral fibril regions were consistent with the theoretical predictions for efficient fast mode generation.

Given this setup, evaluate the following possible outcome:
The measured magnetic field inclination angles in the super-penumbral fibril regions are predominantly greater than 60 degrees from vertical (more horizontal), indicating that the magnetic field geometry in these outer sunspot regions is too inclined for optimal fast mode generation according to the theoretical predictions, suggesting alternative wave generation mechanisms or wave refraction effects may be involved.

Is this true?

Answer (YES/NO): NO